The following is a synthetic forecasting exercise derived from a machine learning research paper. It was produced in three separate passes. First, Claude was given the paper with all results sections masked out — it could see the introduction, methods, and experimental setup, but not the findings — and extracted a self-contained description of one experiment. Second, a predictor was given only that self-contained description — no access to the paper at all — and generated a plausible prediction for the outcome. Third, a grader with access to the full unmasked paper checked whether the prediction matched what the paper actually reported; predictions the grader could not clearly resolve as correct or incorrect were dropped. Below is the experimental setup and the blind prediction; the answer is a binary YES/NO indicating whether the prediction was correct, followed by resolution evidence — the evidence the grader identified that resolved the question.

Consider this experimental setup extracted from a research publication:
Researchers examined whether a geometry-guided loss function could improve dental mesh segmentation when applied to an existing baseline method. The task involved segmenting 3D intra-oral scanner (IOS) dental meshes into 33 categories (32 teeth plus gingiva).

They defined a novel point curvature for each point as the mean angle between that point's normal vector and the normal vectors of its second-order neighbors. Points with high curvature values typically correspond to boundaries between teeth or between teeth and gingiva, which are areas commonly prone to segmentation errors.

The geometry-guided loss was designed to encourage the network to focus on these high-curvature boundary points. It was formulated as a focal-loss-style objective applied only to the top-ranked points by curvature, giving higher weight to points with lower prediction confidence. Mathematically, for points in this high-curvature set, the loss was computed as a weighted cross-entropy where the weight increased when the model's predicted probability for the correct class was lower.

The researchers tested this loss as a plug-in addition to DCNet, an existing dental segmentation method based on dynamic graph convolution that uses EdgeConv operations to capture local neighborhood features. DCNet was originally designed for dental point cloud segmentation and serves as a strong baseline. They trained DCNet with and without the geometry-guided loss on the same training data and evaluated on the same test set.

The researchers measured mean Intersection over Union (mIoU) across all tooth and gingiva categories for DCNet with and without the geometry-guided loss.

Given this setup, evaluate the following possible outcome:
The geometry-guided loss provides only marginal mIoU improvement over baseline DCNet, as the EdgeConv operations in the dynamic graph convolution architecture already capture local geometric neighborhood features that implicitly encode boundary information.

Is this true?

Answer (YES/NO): NO